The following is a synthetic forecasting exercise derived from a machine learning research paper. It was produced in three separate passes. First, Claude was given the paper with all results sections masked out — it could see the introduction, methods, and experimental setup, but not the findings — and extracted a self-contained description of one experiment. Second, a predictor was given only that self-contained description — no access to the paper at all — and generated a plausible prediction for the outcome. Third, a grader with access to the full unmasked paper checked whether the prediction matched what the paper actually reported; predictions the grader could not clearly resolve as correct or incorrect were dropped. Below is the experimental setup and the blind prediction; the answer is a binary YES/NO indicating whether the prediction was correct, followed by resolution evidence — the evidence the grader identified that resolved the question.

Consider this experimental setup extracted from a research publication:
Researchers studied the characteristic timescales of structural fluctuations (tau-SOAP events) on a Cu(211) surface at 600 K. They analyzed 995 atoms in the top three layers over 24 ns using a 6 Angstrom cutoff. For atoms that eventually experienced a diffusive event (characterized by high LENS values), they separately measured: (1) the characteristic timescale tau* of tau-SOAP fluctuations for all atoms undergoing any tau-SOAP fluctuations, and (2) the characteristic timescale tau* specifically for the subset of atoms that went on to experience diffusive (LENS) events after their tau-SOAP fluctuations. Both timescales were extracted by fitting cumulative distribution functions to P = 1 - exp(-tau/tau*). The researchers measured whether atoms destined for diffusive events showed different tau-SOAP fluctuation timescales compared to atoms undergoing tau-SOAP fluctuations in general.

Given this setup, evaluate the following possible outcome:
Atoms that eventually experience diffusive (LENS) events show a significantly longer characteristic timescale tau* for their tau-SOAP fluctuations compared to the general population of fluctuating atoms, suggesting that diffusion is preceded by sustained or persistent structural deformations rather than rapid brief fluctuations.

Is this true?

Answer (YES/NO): NO